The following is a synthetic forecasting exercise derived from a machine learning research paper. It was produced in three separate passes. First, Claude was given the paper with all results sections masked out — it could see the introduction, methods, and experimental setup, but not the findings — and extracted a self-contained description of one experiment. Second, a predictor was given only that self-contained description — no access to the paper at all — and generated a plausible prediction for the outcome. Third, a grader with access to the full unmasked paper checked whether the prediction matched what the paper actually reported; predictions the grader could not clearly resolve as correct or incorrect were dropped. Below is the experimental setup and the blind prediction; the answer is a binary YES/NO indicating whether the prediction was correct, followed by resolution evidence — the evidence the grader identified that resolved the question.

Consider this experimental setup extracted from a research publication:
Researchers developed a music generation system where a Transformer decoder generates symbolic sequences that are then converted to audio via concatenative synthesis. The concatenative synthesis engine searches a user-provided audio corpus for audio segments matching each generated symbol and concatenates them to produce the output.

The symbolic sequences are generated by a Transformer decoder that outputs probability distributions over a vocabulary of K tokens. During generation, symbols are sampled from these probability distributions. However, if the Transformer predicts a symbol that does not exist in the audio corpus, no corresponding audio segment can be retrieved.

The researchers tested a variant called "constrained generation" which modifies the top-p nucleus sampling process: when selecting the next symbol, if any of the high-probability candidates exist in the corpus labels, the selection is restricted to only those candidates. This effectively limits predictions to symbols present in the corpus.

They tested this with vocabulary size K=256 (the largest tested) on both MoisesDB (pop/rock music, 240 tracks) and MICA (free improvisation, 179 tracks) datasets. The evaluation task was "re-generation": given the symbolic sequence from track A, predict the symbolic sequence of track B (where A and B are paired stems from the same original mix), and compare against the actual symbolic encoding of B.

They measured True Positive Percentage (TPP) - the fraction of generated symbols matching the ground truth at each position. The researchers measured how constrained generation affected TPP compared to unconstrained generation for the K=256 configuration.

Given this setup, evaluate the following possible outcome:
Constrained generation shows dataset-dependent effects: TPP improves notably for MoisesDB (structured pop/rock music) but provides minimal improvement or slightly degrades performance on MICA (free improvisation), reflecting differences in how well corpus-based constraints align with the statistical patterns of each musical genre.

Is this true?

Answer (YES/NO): NO